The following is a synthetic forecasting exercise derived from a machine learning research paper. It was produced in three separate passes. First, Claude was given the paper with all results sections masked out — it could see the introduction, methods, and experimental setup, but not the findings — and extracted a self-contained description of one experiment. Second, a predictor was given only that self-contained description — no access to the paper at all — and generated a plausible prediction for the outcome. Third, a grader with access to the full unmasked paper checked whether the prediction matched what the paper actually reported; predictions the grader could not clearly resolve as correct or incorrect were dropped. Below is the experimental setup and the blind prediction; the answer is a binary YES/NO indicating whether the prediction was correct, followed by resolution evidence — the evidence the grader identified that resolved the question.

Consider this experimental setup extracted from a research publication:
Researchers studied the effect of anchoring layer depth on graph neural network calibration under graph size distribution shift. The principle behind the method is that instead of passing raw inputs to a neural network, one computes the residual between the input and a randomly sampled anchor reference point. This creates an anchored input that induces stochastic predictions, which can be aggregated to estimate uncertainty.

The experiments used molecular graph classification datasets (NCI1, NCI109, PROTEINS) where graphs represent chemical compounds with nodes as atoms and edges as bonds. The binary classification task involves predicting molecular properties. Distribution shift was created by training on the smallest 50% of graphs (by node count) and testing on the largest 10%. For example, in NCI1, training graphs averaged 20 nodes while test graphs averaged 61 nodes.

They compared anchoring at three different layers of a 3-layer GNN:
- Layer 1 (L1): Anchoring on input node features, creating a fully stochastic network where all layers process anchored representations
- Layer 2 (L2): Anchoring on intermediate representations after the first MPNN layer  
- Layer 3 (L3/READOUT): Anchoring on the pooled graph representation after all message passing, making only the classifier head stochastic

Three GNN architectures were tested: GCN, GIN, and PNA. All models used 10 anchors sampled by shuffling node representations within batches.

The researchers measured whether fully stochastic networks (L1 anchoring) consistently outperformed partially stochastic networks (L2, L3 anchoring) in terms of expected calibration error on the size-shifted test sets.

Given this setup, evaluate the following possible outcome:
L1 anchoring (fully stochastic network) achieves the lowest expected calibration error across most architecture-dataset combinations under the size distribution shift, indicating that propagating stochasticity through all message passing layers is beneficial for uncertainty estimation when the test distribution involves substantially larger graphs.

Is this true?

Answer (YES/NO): NO